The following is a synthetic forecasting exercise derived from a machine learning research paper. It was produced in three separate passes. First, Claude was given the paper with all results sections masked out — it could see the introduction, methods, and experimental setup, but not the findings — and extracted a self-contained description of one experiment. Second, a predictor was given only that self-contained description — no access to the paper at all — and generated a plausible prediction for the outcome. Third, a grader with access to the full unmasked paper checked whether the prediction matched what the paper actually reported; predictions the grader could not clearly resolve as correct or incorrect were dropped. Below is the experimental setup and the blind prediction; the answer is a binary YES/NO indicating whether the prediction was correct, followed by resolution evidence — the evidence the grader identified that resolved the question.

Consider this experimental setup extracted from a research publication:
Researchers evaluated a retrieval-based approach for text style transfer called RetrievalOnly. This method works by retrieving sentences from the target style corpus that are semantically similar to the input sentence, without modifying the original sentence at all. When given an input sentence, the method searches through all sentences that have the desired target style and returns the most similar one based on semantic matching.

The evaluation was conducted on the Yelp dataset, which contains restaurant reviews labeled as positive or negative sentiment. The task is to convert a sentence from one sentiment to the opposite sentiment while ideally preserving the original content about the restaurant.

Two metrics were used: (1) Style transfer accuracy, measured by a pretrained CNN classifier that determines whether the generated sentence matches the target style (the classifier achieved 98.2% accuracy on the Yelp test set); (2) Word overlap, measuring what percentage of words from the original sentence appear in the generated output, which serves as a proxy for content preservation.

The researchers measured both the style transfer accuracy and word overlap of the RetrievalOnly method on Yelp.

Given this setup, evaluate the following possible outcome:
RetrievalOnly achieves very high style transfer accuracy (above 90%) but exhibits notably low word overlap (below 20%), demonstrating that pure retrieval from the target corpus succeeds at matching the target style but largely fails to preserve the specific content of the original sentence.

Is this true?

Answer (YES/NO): YES